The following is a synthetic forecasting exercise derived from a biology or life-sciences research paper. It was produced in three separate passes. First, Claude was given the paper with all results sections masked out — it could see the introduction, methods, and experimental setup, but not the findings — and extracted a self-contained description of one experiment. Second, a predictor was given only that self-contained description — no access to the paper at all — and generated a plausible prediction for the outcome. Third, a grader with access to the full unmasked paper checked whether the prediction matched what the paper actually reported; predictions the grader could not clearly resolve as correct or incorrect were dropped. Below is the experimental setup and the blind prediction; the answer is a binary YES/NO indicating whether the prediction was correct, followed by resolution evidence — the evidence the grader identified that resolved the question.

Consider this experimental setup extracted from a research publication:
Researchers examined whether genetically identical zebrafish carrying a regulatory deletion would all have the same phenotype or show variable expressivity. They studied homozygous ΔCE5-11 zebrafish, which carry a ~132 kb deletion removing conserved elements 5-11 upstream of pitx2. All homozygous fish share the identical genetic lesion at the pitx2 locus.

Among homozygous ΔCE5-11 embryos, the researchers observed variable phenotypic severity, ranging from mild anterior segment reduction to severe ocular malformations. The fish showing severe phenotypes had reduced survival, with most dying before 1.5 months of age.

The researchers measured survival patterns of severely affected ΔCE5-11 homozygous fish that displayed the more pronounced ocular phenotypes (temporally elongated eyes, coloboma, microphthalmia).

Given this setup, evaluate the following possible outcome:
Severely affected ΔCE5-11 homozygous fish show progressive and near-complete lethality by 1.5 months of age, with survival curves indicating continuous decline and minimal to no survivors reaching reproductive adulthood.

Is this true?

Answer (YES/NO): NO